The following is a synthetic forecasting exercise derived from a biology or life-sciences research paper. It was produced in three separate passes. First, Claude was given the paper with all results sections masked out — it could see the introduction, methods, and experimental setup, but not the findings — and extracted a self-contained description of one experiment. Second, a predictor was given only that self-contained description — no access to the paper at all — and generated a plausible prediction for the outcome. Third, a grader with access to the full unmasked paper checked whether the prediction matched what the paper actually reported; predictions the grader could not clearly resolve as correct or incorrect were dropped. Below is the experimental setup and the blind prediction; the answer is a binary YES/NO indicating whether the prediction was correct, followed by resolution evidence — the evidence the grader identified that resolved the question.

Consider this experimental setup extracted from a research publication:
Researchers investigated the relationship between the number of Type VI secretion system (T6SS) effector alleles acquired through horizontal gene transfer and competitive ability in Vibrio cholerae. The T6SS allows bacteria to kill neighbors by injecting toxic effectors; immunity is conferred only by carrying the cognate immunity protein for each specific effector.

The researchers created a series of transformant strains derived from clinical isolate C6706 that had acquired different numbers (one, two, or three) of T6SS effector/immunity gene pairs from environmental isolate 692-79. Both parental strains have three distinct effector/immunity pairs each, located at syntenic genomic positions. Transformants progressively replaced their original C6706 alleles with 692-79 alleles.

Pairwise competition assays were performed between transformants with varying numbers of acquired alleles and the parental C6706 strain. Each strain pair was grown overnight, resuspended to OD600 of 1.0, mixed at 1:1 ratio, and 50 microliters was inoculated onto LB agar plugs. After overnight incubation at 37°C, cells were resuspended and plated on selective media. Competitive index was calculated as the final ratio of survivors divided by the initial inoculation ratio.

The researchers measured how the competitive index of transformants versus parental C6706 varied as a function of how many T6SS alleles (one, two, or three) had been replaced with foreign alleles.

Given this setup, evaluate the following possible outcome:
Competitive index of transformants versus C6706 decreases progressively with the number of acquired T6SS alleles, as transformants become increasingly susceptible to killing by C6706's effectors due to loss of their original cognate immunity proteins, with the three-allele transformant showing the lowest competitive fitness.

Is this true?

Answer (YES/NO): NO